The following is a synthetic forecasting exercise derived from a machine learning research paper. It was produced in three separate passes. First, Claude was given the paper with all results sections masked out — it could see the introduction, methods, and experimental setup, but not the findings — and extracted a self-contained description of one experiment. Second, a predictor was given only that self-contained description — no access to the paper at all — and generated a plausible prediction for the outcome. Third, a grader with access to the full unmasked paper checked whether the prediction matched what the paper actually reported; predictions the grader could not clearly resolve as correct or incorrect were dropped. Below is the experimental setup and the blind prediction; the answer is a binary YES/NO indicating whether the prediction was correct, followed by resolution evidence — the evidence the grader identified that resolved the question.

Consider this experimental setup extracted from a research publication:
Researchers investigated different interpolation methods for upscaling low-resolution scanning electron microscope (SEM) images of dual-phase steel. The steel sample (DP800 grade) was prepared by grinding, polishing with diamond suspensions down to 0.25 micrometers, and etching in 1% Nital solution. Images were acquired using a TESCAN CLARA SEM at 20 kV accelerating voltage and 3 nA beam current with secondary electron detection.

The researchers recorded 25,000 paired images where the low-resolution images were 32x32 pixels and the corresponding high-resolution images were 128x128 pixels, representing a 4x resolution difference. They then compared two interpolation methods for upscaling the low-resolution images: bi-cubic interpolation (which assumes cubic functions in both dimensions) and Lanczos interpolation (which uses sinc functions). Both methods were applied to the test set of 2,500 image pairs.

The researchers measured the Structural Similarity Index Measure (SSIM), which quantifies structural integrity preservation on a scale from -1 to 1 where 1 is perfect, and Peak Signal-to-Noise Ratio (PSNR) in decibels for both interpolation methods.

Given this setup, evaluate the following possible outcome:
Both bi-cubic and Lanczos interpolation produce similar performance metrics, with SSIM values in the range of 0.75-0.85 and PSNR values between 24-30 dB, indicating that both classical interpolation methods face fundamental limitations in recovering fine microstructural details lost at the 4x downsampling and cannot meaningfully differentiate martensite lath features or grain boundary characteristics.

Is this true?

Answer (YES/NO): NO